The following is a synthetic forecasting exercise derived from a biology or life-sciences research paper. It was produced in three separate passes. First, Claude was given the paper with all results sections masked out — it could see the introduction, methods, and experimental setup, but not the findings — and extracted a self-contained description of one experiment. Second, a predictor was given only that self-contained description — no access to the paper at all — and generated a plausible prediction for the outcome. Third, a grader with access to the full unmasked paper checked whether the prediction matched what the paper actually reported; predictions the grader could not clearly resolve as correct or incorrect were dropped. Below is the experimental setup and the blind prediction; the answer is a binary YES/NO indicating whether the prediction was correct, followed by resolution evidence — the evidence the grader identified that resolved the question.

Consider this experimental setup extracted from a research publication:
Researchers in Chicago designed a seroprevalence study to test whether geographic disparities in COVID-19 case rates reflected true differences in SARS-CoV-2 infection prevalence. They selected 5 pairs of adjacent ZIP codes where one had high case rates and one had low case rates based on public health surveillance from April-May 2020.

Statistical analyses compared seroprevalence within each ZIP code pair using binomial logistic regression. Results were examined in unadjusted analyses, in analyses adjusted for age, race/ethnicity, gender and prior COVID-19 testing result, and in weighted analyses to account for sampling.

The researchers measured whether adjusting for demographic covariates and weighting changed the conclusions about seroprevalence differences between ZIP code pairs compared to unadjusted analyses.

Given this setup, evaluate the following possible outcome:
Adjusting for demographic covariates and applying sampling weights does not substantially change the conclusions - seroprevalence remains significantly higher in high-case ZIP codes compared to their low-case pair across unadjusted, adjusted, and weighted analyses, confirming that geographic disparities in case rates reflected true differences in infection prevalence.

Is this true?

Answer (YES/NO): NO